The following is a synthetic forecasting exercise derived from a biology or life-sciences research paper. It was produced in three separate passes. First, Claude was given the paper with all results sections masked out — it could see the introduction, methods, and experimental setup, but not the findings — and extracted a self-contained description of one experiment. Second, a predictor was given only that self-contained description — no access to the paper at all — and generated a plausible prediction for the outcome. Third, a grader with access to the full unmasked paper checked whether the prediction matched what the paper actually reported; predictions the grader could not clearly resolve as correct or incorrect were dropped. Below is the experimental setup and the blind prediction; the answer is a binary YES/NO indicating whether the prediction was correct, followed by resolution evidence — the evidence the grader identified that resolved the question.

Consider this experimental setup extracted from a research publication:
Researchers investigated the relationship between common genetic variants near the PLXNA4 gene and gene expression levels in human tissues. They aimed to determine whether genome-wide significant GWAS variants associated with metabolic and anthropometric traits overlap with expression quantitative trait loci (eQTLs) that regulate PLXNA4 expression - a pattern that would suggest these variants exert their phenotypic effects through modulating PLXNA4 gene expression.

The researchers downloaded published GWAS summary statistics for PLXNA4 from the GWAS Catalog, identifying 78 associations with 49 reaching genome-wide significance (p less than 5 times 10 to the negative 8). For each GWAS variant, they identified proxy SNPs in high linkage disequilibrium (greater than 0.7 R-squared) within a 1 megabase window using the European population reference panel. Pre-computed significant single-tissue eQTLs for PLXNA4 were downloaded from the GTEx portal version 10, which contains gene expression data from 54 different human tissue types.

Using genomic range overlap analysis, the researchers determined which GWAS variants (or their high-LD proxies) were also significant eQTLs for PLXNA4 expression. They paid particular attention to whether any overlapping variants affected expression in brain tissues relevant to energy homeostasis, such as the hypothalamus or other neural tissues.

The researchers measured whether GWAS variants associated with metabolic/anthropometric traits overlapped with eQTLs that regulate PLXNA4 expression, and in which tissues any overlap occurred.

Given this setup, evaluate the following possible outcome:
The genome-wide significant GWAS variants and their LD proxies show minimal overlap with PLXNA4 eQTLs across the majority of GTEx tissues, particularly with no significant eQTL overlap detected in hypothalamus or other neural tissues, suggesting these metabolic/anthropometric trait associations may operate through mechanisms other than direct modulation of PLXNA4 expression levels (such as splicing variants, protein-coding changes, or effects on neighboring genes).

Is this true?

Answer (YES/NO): NO